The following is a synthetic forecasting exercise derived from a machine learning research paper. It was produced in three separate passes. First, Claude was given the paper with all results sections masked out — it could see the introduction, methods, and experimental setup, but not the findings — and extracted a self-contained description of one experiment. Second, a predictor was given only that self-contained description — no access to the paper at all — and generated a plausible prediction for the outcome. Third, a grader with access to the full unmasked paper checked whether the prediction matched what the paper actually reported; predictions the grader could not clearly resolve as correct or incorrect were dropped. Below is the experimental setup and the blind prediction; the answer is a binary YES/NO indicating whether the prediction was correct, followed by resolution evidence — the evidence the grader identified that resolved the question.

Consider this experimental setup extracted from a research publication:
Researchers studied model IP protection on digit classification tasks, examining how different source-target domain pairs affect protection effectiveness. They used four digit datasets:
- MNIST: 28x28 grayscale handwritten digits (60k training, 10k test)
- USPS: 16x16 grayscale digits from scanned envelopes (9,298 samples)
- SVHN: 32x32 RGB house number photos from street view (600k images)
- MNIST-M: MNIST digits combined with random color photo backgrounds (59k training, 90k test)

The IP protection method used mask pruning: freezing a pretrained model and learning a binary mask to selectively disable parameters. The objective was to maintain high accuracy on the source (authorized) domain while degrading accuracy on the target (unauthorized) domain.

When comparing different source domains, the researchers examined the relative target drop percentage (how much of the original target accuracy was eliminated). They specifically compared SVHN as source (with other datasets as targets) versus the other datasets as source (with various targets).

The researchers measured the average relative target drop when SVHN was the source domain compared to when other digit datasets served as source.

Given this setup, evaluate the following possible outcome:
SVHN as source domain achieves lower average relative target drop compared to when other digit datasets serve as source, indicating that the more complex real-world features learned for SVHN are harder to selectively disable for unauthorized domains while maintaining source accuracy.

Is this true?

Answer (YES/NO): NO